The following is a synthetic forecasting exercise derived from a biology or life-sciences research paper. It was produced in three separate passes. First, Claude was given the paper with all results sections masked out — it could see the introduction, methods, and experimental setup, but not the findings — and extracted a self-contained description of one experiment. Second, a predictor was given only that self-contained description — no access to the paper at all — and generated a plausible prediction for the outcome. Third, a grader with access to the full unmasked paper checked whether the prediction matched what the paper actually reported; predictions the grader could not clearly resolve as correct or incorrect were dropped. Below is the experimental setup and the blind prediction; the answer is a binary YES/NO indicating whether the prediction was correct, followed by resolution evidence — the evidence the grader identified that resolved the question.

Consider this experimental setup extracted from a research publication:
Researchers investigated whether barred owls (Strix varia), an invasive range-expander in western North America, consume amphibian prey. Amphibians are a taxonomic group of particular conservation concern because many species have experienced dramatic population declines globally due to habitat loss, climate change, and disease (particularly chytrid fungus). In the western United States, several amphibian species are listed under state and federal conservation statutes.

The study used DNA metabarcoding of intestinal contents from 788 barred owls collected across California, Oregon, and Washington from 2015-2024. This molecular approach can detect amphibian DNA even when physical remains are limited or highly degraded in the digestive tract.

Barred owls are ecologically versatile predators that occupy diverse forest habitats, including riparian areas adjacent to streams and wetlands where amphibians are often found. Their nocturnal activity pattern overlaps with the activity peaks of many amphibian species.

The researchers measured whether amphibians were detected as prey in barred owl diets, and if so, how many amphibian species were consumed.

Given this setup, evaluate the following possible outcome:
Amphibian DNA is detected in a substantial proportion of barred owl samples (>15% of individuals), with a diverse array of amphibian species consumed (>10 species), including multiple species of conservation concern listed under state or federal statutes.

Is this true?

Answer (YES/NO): YES